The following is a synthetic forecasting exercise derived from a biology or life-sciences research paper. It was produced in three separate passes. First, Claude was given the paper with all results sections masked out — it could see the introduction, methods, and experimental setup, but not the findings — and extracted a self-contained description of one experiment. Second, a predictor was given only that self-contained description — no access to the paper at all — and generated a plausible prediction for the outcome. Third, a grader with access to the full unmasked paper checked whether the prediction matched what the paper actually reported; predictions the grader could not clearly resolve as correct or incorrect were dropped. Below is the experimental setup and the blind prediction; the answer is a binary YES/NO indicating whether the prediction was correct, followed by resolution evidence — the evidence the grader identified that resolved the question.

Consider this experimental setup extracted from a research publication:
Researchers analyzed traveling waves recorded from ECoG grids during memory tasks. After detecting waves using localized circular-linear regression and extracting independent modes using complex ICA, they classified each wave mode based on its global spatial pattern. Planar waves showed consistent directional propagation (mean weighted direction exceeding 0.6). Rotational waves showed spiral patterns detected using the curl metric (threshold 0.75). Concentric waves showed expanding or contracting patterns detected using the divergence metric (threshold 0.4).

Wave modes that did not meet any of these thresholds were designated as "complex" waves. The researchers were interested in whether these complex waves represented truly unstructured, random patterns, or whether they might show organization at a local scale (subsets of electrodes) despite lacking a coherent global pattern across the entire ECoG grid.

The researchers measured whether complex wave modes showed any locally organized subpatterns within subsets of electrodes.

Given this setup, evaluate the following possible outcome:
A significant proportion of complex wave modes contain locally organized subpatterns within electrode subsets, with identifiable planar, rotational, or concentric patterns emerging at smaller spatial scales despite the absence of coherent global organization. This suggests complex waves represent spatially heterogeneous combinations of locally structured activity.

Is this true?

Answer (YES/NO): YES